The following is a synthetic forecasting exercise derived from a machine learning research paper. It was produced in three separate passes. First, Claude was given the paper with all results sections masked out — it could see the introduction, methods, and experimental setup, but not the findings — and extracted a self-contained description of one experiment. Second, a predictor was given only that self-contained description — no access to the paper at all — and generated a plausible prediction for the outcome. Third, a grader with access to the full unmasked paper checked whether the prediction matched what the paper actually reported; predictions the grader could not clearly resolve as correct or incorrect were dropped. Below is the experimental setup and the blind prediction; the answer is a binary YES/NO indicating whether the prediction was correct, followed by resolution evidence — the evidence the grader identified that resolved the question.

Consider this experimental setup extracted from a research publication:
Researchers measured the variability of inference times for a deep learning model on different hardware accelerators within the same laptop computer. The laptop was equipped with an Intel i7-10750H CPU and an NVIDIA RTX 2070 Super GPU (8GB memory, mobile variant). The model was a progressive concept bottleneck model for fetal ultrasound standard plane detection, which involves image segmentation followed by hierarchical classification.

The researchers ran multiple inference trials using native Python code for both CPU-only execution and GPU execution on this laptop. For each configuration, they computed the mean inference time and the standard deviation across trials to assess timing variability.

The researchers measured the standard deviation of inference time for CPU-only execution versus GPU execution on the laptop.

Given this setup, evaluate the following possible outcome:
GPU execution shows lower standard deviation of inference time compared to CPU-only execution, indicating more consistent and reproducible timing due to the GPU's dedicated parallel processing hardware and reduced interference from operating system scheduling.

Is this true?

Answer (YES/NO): YES